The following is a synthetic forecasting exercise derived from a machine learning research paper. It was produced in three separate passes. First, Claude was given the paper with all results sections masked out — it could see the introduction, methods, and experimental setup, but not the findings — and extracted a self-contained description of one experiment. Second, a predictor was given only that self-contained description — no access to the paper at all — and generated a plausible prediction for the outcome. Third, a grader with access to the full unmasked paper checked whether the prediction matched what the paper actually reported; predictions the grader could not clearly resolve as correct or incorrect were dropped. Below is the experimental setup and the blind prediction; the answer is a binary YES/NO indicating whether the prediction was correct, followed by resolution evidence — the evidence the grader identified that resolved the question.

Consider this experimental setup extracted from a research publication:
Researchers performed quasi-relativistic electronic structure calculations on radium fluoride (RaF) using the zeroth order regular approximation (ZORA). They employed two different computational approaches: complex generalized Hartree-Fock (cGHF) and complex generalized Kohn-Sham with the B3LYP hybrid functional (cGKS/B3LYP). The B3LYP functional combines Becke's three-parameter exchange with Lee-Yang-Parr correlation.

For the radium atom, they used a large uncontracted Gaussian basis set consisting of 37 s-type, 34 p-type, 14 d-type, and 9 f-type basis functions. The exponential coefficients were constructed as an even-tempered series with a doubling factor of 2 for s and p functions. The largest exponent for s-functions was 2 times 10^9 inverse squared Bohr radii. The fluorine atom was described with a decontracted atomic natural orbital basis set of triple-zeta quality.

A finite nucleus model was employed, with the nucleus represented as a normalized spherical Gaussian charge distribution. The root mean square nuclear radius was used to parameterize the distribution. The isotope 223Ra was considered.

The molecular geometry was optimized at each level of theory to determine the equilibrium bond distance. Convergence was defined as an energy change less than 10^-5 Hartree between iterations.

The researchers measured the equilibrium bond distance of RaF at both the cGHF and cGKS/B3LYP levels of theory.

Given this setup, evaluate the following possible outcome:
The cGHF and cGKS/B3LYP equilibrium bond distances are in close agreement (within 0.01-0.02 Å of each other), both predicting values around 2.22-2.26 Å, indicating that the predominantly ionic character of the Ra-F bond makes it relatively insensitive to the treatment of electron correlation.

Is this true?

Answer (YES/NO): NO